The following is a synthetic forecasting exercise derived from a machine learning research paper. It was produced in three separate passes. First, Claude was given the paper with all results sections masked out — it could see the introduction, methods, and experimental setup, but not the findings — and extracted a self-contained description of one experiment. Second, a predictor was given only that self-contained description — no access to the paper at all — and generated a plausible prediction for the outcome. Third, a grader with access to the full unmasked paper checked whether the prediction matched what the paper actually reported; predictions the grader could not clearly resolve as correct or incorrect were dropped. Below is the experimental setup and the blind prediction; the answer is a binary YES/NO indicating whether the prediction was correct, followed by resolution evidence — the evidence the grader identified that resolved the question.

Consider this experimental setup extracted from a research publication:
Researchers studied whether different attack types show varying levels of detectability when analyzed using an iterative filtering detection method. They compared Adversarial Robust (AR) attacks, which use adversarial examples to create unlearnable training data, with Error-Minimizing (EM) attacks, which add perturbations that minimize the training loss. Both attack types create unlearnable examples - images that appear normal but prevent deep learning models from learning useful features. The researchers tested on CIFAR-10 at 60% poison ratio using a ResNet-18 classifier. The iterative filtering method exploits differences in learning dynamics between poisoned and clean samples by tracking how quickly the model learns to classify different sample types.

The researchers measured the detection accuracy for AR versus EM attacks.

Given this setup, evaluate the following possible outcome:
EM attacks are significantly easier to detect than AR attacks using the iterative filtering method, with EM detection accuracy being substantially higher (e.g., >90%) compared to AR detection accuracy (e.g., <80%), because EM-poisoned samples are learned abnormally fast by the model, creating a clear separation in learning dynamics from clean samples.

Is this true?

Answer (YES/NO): YES